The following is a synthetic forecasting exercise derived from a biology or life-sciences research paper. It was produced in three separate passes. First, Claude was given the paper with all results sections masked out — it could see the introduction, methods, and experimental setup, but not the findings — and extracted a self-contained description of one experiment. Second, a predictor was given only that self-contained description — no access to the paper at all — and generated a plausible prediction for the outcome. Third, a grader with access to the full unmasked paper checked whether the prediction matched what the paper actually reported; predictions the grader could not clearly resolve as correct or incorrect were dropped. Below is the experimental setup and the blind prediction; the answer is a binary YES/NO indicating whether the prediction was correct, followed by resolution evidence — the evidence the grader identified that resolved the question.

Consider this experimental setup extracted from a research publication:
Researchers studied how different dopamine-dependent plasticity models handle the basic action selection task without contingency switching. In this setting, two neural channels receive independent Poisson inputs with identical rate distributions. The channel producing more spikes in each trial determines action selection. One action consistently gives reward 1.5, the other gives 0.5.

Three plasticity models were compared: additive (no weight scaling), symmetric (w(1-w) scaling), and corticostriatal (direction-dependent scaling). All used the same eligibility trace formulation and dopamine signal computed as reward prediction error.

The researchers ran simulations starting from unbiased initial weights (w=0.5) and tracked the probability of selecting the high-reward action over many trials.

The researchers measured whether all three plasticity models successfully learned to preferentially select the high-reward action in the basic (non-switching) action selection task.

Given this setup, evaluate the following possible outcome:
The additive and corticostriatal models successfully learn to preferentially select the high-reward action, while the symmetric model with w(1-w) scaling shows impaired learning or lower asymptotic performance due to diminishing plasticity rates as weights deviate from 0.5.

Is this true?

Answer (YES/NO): NO